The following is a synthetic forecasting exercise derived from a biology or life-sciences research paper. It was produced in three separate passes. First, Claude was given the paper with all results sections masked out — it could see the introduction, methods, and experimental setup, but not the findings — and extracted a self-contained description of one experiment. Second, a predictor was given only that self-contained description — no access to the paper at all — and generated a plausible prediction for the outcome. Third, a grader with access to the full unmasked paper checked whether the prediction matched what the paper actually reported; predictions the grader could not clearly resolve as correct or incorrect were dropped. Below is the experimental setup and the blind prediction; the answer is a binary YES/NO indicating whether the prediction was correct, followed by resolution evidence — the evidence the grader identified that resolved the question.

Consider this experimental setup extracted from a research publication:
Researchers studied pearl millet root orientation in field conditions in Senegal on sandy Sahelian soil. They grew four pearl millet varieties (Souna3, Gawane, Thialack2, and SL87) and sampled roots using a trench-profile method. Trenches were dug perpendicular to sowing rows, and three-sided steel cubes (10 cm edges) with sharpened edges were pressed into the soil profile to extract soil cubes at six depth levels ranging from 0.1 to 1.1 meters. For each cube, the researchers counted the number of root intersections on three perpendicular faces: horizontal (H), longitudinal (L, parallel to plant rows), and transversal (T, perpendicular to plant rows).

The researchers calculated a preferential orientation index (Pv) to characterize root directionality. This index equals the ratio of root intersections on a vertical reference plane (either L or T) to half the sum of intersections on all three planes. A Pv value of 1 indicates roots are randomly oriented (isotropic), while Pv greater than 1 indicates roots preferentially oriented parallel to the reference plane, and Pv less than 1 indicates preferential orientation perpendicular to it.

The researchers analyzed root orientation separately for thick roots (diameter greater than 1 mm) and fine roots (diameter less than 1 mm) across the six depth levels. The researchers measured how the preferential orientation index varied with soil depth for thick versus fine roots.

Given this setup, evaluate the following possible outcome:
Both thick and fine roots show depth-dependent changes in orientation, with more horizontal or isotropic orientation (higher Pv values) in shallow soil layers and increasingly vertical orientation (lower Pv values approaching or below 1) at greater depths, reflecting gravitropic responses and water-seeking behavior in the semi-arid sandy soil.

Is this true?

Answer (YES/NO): NO